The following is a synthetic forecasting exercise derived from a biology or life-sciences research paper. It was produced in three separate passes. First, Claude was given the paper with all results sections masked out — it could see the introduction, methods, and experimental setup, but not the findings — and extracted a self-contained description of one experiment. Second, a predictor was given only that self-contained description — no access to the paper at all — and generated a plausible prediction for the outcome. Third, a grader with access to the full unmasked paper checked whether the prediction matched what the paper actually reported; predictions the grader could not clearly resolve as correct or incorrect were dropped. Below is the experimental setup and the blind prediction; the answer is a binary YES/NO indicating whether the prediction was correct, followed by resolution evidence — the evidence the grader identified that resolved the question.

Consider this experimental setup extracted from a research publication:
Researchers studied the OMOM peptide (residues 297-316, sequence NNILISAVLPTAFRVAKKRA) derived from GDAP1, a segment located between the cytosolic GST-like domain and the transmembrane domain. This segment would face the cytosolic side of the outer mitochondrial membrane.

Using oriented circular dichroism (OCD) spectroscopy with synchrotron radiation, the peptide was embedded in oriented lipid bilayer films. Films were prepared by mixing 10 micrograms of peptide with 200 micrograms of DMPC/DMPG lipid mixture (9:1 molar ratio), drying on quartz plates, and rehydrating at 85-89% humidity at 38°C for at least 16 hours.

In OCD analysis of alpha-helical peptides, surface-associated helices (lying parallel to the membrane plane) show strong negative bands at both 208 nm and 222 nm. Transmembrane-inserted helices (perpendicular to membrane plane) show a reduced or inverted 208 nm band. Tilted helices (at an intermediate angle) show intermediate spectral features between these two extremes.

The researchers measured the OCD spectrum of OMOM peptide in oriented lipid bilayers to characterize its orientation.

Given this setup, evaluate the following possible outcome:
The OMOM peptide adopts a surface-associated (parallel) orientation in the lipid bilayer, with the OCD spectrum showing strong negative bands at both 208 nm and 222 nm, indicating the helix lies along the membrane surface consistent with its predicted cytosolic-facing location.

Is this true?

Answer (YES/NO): NO